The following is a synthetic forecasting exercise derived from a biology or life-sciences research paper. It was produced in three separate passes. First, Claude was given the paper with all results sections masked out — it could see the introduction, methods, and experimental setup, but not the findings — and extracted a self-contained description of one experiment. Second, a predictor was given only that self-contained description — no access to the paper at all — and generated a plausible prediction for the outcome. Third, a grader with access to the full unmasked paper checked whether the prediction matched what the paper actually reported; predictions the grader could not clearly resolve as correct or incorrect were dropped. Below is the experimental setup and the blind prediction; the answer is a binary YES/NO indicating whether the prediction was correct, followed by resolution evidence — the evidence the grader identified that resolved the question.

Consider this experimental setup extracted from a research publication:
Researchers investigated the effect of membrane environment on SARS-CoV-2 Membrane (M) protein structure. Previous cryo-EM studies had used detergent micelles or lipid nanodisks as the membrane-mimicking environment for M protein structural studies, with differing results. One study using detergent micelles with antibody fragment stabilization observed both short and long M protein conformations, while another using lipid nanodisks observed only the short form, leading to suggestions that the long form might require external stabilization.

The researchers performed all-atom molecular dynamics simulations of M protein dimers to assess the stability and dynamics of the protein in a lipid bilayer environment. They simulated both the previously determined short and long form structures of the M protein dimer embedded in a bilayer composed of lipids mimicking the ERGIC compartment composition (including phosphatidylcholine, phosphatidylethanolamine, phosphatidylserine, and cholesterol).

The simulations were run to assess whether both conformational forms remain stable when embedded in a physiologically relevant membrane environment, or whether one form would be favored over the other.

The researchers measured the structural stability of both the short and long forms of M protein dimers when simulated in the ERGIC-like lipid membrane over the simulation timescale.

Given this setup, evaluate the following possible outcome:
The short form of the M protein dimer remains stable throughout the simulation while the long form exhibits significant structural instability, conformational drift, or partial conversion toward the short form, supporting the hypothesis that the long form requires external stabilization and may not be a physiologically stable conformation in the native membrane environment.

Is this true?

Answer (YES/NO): YES